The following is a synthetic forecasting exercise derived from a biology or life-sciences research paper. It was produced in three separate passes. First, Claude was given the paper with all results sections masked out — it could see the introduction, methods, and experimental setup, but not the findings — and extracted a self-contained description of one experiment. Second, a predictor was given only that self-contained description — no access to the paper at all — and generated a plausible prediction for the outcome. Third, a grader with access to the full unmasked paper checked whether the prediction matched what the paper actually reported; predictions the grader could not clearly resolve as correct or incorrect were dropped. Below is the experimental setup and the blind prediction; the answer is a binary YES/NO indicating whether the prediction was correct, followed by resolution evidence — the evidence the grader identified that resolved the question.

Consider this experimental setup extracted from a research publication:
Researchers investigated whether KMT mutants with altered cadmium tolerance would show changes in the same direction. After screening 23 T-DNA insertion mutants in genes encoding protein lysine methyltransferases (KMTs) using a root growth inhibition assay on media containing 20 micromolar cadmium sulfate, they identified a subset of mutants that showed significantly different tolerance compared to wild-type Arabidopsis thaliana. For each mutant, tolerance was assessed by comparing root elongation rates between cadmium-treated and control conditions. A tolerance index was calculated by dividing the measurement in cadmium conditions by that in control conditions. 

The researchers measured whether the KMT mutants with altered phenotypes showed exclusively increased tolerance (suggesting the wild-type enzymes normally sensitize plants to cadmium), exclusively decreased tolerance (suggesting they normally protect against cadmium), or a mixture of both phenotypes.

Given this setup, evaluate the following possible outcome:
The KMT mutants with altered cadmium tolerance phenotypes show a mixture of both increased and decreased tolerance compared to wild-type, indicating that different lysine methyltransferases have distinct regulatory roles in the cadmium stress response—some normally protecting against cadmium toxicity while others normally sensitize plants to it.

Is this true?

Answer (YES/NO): YES